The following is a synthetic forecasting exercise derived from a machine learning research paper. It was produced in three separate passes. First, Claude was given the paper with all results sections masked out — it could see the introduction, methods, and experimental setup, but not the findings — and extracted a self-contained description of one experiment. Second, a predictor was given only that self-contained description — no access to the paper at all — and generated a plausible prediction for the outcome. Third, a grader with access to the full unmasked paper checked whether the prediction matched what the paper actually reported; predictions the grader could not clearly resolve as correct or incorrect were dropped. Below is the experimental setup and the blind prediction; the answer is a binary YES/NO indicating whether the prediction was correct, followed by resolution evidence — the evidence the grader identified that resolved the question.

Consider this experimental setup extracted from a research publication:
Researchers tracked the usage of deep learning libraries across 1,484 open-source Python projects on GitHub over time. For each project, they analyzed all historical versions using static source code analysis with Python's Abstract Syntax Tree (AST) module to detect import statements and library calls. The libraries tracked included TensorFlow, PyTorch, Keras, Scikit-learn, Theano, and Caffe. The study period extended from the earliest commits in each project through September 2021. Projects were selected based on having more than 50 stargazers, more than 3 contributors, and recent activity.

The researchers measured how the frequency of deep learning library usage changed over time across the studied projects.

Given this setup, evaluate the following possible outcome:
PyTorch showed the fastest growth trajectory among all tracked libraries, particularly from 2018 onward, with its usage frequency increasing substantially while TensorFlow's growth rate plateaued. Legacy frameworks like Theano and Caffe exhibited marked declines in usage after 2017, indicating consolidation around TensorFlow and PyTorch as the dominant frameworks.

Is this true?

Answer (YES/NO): NO